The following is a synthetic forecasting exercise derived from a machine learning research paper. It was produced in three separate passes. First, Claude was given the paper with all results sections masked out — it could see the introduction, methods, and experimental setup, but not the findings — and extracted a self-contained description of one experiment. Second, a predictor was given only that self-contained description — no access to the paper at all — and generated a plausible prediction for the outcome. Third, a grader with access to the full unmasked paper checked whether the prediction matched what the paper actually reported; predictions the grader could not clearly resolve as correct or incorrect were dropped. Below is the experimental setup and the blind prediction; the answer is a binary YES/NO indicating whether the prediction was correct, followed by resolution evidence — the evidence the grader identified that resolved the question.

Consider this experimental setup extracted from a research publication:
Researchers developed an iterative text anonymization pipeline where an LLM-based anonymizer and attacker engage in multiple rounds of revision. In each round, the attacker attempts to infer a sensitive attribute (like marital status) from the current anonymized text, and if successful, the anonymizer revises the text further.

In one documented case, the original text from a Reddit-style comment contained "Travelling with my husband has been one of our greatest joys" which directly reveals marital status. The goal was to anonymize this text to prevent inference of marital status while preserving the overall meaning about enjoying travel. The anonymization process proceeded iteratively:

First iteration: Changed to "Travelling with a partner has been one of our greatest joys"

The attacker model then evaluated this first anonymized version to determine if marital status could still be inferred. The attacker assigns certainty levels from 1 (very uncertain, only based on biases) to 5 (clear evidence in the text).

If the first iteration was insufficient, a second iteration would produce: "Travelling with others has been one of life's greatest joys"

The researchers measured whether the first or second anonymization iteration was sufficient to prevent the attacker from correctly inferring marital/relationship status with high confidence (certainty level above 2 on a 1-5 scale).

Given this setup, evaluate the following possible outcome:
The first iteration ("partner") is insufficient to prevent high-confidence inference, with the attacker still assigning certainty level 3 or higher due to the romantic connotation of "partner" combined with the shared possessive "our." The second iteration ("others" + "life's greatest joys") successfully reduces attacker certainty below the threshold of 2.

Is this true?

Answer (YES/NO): NO